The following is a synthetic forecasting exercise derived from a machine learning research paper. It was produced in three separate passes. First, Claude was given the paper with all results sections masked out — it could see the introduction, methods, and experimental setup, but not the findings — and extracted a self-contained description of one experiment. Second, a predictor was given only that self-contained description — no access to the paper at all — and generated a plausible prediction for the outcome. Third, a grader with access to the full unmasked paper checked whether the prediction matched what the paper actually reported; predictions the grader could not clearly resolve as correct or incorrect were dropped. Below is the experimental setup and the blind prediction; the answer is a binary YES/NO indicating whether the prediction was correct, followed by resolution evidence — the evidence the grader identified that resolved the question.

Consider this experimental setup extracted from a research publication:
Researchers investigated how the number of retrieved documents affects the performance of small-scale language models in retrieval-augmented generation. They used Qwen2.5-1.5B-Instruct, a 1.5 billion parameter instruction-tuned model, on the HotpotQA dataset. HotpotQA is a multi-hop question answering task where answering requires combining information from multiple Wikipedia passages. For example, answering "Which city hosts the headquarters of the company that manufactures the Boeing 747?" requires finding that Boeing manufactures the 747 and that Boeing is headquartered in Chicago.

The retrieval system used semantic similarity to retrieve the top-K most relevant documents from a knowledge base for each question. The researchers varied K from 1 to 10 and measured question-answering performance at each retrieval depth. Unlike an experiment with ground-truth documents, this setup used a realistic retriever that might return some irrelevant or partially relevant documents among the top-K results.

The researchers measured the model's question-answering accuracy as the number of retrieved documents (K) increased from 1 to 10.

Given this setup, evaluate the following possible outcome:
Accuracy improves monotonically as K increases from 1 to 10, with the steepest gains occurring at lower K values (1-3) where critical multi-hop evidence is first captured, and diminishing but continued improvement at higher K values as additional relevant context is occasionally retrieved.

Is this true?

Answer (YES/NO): NO